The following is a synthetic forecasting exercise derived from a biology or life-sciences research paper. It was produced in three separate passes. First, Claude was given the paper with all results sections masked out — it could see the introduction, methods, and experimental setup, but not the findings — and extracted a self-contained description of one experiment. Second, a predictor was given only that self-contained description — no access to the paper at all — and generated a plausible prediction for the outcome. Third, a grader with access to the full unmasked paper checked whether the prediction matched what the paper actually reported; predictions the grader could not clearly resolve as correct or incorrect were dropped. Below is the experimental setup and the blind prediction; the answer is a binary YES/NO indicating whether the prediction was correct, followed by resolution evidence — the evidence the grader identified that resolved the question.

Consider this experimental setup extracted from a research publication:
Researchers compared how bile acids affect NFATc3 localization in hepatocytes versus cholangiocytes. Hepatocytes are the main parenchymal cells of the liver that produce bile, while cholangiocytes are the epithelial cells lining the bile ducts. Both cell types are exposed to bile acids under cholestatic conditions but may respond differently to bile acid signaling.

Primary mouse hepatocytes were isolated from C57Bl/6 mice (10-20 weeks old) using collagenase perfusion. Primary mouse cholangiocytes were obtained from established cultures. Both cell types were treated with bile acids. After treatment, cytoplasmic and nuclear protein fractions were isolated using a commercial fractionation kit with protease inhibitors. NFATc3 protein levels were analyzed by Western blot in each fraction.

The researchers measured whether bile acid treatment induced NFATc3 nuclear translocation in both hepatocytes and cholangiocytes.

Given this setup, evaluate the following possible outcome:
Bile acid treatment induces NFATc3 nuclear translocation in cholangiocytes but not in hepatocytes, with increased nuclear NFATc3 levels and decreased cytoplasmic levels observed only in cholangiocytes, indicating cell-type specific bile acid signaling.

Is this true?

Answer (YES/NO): NO